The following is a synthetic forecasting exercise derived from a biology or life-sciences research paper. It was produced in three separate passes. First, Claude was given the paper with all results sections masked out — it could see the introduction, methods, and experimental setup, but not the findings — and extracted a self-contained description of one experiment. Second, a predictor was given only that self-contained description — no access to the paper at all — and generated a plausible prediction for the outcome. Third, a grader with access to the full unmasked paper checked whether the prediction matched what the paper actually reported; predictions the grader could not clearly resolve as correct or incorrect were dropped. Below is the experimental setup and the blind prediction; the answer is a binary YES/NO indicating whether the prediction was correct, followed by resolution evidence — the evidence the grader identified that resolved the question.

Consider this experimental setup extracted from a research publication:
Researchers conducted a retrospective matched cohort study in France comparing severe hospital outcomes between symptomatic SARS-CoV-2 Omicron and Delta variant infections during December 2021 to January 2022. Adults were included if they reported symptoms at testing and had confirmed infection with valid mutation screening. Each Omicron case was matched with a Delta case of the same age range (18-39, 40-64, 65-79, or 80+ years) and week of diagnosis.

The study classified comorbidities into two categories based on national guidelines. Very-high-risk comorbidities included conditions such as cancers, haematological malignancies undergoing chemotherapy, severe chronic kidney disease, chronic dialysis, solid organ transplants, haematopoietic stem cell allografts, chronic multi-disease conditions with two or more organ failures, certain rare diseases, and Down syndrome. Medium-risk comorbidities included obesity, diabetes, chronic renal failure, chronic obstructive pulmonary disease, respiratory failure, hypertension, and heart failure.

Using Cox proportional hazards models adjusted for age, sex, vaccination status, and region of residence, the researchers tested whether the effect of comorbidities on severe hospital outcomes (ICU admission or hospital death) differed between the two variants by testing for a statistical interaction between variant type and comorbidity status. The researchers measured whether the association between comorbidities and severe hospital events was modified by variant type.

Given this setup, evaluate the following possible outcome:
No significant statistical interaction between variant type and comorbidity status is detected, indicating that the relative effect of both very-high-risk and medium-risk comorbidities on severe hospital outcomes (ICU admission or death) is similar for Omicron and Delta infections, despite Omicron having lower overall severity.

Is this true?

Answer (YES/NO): YES